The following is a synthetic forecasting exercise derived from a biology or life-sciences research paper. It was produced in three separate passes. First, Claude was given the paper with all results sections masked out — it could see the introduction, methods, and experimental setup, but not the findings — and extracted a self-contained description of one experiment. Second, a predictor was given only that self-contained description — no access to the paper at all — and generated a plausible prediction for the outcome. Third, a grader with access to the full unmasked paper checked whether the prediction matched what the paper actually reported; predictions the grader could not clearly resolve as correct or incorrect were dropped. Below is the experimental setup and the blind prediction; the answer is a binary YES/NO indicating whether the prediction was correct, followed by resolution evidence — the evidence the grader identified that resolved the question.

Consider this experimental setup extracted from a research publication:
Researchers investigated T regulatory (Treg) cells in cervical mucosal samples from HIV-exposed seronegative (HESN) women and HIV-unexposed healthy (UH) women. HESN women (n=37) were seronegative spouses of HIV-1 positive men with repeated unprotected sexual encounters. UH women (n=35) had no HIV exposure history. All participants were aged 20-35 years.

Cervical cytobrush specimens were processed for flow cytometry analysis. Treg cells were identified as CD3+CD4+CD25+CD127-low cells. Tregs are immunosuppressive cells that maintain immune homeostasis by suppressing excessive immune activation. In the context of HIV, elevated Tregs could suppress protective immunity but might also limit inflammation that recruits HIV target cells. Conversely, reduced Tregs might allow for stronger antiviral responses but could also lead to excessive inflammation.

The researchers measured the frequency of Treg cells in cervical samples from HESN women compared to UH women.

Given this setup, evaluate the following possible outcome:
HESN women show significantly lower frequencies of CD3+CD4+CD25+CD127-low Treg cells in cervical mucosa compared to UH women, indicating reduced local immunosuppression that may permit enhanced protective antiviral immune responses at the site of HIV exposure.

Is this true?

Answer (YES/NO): NO